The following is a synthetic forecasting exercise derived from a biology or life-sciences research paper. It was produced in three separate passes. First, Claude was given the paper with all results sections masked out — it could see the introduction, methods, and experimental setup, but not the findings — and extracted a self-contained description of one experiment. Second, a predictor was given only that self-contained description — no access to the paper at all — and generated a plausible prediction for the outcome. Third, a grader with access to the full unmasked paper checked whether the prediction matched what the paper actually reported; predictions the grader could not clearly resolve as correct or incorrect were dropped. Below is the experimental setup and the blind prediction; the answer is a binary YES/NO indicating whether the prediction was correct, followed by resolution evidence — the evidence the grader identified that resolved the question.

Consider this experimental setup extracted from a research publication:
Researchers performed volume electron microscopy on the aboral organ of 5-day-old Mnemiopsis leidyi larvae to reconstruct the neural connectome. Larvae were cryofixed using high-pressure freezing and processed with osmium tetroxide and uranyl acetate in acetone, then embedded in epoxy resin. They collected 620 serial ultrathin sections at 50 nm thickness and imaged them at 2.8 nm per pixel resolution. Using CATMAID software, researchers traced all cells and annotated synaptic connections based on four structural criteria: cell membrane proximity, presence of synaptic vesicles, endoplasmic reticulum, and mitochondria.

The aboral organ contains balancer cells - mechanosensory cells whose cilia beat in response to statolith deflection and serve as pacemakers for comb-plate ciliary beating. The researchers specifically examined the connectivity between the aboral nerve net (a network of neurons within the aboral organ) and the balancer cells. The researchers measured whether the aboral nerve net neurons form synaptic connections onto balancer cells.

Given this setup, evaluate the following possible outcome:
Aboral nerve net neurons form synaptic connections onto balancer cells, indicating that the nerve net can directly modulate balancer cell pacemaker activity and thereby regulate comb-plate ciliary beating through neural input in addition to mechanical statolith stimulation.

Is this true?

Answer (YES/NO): YES